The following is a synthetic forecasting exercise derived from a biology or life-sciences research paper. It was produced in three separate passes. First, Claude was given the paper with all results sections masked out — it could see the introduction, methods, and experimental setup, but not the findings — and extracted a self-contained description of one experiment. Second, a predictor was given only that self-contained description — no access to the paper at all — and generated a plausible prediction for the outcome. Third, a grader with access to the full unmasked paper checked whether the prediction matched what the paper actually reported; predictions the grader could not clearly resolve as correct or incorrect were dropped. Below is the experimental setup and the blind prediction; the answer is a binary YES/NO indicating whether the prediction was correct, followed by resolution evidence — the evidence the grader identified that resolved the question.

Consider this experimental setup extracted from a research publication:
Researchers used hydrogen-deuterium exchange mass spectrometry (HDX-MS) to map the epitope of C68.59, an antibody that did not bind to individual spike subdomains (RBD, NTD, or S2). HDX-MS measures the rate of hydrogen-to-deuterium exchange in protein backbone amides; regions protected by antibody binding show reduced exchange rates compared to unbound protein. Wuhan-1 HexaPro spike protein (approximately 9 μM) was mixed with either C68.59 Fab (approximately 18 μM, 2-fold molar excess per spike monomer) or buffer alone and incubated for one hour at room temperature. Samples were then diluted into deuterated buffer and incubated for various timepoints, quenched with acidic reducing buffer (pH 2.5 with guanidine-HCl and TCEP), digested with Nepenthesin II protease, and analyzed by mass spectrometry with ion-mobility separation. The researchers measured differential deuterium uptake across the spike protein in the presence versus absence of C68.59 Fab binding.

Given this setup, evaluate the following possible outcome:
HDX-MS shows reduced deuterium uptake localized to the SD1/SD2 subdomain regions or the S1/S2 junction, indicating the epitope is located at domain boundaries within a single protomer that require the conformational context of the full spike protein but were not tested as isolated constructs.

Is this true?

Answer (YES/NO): YES